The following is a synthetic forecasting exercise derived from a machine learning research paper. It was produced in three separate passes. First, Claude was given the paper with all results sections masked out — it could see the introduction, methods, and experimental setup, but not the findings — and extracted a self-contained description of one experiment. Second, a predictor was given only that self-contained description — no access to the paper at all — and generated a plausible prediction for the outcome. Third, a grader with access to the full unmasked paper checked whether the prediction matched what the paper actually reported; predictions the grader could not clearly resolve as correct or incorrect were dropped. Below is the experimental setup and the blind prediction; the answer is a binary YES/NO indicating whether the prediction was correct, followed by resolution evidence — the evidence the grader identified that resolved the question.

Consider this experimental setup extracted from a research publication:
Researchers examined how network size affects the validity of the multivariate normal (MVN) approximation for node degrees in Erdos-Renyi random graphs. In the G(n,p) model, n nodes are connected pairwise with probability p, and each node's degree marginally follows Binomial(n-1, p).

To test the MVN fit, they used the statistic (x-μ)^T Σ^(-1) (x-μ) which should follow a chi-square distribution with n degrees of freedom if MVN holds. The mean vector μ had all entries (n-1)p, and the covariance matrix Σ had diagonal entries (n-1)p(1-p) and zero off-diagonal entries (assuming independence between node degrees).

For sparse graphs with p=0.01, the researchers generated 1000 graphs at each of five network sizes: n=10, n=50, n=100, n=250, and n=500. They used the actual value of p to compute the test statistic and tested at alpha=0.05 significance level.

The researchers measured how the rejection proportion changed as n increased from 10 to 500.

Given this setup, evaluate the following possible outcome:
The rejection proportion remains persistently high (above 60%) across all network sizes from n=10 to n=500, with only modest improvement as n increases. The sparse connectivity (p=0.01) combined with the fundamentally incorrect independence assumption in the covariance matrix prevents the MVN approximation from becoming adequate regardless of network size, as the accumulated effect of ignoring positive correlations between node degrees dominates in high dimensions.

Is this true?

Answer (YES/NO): NO